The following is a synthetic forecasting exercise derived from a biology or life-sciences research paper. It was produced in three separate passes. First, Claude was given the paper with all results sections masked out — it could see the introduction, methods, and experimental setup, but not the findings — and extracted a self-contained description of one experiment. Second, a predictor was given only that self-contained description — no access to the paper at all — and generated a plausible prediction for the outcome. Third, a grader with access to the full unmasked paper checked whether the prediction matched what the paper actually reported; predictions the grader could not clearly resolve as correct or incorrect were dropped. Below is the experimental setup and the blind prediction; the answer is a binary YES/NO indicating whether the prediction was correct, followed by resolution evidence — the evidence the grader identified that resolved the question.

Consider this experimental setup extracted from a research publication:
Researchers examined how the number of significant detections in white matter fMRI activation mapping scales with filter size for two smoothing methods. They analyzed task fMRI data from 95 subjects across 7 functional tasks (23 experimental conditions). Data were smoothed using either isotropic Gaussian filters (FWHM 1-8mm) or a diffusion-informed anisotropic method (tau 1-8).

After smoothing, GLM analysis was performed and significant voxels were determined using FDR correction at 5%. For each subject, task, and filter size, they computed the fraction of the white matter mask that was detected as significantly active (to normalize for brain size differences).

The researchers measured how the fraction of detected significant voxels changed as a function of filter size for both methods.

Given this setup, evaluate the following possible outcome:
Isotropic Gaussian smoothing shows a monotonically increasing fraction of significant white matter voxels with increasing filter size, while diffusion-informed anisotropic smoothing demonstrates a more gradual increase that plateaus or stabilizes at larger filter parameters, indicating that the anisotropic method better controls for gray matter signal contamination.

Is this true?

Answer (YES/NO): NO